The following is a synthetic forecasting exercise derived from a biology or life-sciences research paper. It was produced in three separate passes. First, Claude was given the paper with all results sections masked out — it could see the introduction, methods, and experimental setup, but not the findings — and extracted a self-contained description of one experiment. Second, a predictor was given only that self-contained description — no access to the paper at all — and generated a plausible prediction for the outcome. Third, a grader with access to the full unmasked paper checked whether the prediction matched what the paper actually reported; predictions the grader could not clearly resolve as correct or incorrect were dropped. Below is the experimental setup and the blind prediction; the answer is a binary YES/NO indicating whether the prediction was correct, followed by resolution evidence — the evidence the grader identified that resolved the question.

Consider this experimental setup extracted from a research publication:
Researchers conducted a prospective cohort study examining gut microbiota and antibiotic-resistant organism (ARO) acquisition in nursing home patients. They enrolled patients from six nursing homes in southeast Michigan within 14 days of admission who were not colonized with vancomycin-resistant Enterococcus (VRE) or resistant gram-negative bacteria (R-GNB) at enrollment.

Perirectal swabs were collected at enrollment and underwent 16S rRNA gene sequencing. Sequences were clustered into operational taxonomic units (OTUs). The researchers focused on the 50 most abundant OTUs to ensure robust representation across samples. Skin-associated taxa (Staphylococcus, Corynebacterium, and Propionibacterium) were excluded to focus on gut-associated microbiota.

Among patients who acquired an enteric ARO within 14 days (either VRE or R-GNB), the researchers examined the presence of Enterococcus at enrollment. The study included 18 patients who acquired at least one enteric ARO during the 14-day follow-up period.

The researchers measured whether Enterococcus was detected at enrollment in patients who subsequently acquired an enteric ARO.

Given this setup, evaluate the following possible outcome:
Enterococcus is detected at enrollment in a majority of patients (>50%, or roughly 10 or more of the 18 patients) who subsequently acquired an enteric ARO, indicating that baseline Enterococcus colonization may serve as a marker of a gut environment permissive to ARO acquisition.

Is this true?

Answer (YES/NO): YES